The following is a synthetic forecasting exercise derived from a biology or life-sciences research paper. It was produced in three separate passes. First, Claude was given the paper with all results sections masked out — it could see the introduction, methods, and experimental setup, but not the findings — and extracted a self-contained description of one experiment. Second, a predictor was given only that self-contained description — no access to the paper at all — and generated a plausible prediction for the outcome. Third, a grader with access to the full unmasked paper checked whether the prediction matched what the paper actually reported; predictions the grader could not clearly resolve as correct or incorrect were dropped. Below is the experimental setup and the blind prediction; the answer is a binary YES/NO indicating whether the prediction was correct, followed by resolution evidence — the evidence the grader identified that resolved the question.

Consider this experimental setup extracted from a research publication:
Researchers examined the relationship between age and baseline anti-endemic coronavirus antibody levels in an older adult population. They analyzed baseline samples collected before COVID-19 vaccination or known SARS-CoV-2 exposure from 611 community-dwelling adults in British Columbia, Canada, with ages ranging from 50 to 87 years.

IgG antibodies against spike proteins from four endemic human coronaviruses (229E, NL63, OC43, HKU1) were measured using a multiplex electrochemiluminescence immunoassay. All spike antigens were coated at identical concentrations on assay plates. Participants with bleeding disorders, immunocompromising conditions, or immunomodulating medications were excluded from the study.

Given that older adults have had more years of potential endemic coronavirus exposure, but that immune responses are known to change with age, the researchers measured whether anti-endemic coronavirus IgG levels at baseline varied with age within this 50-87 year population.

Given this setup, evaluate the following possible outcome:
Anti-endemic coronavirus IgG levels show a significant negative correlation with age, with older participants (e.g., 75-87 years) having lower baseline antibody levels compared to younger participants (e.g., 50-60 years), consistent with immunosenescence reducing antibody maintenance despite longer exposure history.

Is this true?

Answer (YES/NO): NO